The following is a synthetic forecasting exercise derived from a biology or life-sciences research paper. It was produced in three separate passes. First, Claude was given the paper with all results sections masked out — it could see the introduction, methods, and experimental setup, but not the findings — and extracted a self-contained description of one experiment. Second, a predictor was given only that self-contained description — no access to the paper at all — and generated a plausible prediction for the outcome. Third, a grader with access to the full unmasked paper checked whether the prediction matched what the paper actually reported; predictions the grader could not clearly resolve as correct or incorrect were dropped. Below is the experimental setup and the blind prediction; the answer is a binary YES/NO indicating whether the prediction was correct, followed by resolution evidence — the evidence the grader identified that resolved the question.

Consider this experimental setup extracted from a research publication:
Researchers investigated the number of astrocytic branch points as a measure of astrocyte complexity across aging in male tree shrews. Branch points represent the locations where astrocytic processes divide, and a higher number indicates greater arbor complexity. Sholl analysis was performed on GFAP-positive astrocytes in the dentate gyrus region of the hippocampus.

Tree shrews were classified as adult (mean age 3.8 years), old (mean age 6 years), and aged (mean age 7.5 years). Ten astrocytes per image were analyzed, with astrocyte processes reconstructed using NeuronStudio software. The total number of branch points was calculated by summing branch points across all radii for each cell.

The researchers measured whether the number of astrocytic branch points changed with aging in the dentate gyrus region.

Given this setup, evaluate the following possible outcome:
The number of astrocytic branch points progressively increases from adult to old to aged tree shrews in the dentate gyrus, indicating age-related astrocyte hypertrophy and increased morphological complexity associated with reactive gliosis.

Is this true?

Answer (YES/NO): NO